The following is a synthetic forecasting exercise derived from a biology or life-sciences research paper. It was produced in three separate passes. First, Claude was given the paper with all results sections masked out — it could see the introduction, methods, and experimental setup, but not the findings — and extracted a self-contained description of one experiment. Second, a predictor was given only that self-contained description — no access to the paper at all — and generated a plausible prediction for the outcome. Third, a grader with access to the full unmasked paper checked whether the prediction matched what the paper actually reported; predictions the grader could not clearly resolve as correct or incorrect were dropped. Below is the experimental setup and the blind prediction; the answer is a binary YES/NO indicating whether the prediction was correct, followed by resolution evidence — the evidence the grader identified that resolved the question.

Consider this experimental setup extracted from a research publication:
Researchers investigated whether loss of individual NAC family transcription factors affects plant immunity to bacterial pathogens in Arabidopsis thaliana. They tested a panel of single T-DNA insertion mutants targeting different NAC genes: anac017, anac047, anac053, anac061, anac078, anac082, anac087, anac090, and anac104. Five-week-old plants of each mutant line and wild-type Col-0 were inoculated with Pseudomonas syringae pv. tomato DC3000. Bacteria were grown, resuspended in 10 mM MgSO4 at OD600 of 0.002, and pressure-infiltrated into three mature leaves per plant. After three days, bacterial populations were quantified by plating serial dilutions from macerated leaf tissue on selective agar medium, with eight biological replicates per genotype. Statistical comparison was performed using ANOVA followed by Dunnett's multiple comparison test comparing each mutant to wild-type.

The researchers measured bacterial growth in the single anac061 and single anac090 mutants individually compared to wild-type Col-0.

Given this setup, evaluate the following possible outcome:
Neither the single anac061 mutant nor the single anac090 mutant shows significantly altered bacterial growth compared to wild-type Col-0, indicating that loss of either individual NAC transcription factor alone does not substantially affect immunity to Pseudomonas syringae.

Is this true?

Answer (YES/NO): NO